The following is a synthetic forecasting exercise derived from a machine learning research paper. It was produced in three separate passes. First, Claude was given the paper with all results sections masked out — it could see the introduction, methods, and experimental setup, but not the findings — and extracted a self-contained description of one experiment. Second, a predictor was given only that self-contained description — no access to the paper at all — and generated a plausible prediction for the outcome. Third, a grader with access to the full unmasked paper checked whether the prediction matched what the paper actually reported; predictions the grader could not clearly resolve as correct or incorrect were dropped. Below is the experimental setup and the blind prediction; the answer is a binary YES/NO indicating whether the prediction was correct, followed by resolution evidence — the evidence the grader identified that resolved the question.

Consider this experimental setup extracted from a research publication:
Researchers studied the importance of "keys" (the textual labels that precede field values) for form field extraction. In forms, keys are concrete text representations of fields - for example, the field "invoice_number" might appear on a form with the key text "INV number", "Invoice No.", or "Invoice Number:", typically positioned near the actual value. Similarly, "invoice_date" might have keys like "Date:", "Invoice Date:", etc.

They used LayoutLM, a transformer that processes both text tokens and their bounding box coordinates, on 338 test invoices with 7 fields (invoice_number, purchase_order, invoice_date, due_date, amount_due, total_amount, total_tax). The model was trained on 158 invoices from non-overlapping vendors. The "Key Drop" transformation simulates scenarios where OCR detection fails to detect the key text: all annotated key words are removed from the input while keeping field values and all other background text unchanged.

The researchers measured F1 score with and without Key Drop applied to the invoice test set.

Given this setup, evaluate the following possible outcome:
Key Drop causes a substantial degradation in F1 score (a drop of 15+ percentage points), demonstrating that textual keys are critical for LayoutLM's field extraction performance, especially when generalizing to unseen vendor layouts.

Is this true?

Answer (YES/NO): NO